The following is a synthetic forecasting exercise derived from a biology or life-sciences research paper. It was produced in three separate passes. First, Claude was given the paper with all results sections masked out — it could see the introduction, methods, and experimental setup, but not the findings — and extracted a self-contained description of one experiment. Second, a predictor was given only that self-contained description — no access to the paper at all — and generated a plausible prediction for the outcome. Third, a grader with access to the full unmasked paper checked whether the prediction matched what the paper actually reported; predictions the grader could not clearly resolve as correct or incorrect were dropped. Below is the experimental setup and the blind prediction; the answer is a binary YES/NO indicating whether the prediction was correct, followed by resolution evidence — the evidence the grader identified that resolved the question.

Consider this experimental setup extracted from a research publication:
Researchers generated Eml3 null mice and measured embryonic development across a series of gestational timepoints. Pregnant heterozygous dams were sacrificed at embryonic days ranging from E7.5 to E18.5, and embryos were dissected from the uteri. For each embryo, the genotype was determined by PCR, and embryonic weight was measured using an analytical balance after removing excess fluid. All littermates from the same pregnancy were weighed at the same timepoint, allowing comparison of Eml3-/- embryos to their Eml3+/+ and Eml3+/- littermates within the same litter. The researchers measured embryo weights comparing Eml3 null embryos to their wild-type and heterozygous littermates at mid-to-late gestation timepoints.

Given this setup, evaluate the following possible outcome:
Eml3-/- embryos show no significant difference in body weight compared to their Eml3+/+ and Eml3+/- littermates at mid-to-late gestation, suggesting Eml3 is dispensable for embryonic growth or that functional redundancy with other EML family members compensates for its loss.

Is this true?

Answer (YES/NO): NO